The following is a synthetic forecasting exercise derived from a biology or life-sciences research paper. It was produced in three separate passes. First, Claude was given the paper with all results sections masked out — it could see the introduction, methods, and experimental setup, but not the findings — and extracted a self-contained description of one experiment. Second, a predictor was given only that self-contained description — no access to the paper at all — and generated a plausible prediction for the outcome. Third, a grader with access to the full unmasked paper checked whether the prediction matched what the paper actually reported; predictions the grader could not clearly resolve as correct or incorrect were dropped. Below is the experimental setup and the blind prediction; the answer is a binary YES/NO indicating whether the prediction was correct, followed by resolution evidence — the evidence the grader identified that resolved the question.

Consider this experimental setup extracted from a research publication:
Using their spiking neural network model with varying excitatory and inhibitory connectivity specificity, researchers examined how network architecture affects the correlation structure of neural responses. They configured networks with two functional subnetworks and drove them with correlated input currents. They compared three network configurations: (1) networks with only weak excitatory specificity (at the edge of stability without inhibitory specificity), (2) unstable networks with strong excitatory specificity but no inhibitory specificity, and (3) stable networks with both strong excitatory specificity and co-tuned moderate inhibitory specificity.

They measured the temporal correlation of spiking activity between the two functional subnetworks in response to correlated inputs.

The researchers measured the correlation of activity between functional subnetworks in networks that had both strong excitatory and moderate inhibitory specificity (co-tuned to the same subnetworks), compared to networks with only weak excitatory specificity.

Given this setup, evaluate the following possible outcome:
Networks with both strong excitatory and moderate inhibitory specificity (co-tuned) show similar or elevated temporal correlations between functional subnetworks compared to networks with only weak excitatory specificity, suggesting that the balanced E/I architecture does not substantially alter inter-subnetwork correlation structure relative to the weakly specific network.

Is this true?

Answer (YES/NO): NO